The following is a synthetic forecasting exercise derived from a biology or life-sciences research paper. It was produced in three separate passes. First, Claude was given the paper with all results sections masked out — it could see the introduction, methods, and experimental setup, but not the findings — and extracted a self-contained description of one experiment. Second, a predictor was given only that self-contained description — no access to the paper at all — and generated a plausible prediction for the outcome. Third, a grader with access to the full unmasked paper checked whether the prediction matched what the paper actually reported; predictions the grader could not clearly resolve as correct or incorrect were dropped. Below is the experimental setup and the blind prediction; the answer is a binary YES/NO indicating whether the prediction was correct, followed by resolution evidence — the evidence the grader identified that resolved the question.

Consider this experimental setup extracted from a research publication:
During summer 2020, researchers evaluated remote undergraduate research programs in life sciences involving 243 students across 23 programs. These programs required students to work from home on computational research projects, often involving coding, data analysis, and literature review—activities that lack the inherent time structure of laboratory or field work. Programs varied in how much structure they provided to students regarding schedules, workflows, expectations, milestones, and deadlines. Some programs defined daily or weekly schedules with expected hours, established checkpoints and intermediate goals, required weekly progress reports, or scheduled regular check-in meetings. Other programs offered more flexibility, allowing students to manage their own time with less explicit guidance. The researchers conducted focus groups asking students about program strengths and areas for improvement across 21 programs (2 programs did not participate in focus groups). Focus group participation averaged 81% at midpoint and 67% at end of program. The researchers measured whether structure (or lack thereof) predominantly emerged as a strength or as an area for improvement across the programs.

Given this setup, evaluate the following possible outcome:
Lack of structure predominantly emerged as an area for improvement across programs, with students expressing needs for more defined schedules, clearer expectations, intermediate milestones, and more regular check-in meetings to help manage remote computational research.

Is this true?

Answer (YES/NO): YES